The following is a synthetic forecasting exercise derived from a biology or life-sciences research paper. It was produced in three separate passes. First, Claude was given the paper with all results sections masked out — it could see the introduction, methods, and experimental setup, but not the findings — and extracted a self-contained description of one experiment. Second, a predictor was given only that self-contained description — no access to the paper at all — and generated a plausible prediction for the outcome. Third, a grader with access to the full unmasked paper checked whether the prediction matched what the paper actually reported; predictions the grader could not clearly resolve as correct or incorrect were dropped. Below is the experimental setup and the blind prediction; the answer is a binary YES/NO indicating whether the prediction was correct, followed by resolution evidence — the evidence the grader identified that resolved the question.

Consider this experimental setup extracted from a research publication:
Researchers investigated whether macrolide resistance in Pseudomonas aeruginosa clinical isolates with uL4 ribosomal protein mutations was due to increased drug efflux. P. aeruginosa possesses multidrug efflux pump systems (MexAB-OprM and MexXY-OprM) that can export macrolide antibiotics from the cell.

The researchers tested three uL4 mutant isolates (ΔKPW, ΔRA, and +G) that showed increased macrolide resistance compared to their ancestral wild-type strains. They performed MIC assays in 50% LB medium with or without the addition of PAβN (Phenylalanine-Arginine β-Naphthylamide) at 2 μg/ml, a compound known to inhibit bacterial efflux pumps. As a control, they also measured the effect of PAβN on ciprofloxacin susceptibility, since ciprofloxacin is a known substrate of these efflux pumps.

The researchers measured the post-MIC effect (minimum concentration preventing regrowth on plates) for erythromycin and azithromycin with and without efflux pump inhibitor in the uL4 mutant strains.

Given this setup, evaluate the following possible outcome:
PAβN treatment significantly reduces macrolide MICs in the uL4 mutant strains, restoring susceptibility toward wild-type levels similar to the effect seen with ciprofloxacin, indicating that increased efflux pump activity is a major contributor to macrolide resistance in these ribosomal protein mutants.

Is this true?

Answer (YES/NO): NO